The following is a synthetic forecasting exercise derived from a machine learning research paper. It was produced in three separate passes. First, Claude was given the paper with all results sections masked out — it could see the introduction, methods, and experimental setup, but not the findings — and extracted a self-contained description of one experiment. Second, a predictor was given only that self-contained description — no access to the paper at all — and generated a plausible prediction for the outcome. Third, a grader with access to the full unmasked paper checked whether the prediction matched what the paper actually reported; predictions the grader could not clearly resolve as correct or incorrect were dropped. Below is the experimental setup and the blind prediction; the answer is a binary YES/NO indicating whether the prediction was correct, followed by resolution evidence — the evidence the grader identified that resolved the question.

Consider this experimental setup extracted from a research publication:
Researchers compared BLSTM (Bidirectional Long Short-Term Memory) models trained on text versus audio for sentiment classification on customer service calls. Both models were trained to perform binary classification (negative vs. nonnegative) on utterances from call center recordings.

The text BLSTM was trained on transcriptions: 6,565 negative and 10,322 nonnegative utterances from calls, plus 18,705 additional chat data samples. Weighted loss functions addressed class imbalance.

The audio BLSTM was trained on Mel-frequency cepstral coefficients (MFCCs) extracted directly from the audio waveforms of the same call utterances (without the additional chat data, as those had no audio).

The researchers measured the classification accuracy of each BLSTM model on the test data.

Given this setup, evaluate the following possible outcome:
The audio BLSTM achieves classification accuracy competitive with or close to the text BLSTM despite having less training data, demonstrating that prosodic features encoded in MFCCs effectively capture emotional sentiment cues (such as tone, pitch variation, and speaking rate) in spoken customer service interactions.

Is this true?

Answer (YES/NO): NO